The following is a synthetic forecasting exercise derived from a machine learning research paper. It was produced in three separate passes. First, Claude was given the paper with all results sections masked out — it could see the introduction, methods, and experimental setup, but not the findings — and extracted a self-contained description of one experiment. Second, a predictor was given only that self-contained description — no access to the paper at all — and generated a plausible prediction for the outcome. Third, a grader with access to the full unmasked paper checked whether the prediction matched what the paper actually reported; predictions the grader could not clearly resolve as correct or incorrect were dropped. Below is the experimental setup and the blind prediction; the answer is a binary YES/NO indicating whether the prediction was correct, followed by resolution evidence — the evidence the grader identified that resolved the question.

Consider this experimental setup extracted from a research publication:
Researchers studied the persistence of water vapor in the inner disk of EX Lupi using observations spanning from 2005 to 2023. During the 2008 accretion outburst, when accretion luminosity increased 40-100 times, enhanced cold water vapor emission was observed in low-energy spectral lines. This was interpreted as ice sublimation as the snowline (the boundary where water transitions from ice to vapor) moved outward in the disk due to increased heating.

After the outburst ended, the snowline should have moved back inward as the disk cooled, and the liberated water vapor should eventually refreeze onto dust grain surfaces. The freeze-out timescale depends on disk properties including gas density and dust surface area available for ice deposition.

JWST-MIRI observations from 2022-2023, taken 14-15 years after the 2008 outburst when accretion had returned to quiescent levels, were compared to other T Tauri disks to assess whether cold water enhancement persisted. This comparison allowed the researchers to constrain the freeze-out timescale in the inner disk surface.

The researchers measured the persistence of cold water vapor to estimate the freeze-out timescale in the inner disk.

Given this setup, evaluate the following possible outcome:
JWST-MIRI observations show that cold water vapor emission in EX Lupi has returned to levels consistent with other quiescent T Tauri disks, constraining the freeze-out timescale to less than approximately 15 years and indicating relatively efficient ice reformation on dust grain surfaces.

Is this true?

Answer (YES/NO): NO